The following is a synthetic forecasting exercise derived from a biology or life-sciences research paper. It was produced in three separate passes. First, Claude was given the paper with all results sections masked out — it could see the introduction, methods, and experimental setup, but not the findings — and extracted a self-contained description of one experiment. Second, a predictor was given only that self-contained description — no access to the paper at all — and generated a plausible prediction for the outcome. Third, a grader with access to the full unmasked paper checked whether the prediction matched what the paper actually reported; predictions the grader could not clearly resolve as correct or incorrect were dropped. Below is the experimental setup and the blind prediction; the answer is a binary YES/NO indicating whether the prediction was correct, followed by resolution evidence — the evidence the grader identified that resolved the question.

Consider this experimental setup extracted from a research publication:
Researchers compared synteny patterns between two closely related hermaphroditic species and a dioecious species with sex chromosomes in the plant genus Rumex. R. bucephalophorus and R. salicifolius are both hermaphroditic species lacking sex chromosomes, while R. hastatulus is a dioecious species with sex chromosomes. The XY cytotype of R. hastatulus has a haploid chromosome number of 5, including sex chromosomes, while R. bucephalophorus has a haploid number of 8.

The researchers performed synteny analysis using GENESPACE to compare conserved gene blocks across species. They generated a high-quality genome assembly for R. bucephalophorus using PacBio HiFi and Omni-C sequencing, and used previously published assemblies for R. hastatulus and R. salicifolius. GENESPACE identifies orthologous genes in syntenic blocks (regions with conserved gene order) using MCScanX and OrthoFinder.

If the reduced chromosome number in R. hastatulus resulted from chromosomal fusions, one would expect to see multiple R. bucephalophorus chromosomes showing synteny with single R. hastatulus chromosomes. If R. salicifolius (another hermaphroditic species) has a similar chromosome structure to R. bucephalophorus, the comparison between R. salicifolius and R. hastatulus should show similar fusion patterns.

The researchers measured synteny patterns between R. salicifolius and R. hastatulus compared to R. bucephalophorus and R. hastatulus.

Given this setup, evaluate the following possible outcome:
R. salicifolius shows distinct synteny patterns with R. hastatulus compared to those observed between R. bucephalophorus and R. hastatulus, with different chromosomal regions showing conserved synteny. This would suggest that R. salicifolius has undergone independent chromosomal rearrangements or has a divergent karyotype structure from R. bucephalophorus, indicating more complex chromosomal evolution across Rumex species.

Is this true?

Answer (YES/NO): NO